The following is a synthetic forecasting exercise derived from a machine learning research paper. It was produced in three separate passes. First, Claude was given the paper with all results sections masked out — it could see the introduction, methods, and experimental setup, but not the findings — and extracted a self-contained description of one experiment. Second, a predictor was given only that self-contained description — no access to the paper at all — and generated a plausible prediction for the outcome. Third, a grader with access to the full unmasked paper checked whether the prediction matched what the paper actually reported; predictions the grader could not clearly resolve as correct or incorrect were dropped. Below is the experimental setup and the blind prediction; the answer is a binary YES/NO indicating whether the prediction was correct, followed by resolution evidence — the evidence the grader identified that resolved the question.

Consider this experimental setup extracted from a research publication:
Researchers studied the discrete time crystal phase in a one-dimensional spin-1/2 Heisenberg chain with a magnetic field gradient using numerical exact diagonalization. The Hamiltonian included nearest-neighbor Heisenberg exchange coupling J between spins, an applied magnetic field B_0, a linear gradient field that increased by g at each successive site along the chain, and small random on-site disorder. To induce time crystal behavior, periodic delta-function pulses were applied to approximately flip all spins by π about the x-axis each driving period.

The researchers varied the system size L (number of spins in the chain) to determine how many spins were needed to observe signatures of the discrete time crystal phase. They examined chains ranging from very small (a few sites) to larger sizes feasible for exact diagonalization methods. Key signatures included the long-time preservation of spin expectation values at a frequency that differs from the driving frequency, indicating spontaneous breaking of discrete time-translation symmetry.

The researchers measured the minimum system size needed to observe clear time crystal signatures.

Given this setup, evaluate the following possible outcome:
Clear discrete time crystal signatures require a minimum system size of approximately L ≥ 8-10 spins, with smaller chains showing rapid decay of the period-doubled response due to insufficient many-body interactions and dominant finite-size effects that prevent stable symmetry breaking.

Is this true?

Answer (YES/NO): NO